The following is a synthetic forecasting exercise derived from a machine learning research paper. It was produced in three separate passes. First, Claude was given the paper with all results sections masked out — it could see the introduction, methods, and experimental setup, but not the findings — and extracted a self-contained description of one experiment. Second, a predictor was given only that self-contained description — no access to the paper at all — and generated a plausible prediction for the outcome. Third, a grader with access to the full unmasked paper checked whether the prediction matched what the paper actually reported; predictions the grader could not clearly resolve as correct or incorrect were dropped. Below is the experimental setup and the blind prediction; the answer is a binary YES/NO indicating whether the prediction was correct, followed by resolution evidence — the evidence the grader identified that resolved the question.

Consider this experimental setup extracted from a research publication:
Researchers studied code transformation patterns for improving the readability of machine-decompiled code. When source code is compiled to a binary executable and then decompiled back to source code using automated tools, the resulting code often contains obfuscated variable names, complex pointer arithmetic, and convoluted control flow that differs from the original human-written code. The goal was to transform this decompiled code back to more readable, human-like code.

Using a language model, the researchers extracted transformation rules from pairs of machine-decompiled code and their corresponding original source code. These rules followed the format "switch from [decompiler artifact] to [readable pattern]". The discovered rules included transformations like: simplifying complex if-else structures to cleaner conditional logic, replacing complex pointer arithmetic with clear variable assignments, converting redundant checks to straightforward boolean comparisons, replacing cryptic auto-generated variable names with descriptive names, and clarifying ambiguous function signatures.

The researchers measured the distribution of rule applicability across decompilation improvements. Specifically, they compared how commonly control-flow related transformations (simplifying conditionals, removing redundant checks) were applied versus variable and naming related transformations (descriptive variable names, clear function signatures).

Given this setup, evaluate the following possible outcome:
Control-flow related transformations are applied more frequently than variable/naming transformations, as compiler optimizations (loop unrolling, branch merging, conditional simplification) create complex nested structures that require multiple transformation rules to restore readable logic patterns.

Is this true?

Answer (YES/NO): YES